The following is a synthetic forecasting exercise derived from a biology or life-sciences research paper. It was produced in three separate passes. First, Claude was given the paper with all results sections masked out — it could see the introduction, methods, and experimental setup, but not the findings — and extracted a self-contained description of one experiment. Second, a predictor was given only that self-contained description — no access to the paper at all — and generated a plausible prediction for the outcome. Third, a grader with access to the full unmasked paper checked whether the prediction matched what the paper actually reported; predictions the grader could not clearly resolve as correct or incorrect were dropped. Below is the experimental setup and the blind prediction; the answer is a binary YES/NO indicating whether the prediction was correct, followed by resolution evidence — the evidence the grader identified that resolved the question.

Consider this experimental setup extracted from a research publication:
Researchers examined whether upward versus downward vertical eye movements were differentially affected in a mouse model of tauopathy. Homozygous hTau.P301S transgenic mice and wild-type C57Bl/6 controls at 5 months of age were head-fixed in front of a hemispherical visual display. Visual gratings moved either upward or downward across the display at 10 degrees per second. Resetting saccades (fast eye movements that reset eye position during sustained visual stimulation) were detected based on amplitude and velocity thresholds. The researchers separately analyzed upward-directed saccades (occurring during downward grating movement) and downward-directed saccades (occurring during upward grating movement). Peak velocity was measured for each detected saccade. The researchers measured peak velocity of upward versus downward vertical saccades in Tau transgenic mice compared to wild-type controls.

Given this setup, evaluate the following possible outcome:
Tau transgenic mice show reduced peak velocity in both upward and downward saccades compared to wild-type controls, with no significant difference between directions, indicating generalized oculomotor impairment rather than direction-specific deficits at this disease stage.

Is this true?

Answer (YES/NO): NO